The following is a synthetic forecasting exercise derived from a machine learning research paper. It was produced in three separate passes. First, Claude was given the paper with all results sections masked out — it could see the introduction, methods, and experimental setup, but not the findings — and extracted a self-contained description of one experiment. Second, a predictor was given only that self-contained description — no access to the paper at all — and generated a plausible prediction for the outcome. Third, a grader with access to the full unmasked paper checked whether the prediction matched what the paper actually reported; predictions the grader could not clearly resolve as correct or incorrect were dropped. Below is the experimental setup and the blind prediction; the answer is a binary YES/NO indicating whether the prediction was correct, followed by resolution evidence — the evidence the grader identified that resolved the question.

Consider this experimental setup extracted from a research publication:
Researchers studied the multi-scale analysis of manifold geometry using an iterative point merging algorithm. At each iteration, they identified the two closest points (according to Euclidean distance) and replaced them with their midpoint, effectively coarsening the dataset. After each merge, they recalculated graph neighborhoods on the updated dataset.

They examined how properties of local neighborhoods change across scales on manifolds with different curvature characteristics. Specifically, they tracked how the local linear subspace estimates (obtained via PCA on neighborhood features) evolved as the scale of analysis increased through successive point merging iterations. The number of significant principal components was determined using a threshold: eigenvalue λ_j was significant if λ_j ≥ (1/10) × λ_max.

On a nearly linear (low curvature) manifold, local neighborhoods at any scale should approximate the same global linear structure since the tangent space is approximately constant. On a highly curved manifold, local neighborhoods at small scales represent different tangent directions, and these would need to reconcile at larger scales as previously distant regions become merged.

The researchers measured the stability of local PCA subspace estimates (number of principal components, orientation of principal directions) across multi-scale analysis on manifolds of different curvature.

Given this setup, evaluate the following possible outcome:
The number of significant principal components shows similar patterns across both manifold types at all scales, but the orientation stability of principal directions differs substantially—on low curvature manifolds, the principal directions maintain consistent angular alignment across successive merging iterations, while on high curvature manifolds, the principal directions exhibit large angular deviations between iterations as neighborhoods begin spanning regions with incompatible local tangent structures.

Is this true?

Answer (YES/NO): NO